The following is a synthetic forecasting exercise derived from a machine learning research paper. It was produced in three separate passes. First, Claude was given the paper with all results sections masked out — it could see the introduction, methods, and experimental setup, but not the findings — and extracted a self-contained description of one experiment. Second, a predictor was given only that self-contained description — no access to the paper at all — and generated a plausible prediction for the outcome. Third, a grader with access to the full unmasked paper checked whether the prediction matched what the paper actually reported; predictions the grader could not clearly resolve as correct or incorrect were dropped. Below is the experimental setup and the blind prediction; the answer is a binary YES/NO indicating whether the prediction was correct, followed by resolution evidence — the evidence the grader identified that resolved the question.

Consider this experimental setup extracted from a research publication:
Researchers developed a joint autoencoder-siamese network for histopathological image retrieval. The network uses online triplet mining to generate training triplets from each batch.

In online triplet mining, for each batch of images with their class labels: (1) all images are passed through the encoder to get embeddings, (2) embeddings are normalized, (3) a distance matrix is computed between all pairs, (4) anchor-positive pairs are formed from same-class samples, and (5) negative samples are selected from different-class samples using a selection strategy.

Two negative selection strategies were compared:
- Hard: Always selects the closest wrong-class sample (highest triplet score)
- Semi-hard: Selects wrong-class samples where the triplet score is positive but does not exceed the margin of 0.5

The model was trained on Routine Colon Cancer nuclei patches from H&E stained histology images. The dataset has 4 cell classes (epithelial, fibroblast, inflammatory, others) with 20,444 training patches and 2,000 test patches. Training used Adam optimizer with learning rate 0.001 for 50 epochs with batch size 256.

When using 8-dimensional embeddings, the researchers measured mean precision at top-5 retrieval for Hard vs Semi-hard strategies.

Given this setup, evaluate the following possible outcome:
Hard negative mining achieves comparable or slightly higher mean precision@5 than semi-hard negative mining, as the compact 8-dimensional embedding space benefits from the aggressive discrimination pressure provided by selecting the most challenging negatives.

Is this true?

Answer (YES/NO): NO